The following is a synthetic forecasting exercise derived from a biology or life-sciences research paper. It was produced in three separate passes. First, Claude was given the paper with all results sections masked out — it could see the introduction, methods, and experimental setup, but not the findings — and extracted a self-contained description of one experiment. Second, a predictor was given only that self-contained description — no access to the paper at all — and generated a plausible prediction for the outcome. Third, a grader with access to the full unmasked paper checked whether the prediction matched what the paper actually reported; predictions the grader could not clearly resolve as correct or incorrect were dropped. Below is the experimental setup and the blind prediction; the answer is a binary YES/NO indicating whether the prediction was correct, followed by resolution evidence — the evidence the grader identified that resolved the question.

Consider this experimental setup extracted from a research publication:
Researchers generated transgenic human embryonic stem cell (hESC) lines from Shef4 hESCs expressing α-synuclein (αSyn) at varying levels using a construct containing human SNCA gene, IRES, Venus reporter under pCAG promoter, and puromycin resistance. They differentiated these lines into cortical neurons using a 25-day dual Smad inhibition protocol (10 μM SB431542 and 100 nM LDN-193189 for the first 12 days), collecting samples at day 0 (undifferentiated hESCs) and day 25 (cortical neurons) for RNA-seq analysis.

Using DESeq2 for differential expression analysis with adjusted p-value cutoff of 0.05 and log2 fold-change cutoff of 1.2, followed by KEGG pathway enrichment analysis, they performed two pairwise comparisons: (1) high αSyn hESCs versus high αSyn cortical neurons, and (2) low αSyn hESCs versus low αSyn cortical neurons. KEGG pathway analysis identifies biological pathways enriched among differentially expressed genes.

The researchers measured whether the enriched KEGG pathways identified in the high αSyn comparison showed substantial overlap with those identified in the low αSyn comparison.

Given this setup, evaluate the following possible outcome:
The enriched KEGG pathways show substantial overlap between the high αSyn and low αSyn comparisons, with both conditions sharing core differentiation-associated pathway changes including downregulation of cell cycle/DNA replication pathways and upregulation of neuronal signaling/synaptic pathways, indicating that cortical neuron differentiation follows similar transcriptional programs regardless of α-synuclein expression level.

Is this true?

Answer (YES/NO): NO